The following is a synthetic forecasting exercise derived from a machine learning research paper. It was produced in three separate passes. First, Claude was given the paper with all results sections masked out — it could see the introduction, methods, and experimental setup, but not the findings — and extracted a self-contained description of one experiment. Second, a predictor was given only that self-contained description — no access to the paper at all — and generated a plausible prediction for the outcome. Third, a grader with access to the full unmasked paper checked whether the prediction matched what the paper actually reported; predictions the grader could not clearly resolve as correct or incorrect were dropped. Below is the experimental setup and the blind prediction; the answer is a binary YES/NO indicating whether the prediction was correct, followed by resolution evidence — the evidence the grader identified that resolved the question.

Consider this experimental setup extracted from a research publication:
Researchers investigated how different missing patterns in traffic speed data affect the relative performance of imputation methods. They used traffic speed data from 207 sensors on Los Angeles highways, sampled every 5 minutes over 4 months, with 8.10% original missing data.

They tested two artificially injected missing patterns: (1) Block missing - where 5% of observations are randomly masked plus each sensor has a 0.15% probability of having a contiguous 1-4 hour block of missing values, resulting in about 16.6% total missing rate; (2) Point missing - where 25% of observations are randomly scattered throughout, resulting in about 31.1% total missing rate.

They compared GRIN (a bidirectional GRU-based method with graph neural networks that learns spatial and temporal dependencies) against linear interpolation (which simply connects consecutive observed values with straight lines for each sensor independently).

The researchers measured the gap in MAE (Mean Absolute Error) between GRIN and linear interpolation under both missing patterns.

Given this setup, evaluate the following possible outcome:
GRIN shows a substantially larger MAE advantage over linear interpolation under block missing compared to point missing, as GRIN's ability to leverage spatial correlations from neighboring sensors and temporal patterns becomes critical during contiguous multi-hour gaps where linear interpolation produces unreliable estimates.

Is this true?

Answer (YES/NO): YES